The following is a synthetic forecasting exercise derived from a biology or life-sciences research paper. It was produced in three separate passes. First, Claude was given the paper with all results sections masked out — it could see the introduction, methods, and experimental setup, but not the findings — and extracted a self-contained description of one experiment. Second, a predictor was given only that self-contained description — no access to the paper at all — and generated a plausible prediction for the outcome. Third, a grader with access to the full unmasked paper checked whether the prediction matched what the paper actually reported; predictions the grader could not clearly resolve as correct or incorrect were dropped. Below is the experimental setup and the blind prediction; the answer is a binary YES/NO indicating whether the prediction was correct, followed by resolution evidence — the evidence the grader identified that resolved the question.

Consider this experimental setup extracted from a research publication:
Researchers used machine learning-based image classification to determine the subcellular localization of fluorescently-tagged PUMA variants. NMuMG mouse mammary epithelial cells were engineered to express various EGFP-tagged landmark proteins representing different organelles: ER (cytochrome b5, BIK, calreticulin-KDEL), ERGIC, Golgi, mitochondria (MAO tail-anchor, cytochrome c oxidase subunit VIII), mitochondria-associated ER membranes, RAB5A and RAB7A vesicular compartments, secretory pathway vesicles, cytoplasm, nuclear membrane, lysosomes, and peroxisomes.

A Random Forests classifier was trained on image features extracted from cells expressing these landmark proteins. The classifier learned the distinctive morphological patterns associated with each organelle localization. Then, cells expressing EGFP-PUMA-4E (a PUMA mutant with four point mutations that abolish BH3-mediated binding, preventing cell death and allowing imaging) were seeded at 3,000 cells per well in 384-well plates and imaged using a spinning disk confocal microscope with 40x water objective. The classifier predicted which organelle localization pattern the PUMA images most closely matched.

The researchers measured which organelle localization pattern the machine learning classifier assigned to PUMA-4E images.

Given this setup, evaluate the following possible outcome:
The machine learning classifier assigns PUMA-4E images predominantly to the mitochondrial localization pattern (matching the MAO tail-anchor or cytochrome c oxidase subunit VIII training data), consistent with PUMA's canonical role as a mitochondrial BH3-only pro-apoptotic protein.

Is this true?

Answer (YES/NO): NO